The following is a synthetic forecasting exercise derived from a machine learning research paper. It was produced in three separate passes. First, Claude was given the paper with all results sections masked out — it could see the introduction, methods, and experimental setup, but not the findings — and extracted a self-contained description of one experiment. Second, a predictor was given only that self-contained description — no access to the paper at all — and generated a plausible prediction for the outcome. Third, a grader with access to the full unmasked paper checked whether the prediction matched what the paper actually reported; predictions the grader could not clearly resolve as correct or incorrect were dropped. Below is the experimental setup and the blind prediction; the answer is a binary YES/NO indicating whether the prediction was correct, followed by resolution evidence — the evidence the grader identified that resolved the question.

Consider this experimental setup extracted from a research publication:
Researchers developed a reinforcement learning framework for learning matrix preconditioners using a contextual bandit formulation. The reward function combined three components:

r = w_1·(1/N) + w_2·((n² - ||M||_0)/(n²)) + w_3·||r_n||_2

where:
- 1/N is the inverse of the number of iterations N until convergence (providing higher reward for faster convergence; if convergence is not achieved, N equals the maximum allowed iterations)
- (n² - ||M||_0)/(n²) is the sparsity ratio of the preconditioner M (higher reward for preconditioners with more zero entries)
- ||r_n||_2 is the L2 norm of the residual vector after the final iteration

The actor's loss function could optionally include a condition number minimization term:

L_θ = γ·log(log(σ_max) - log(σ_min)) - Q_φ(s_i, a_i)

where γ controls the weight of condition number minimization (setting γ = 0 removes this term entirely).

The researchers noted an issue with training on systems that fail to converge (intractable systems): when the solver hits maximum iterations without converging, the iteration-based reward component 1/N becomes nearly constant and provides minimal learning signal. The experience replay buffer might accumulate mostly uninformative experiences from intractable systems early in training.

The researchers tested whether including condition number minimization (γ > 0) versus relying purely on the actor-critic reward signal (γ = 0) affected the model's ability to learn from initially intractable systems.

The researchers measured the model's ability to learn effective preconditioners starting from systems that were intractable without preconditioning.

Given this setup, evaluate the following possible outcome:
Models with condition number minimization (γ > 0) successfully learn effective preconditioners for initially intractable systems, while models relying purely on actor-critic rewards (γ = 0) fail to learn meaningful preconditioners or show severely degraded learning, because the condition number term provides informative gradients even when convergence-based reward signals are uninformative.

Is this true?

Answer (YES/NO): YES